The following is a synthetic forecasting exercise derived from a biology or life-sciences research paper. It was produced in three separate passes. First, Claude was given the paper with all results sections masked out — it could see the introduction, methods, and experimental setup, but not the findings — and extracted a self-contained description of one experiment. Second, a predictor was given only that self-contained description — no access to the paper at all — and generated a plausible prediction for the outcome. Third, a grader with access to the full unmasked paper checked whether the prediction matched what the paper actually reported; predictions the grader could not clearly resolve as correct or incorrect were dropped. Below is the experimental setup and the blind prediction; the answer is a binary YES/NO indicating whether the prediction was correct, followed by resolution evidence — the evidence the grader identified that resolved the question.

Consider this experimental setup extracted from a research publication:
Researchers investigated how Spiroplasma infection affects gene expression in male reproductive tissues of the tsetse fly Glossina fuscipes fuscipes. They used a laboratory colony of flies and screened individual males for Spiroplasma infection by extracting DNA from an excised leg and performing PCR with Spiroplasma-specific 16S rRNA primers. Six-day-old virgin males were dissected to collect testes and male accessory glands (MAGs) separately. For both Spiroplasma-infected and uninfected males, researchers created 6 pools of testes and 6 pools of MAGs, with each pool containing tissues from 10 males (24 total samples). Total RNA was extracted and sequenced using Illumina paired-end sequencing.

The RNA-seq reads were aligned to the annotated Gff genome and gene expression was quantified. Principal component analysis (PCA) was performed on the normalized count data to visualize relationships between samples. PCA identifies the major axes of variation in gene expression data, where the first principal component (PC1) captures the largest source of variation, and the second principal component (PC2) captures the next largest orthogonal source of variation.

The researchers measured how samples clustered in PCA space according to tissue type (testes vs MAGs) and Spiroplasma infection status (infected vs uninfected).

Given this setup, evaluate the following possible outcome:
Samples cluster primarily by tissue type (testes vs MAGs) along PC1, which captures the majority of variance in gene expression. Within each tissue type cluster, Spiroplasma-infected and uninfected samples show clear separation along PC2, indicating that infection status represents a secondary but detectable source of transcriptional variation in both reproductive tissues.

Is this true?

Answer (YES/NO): NO